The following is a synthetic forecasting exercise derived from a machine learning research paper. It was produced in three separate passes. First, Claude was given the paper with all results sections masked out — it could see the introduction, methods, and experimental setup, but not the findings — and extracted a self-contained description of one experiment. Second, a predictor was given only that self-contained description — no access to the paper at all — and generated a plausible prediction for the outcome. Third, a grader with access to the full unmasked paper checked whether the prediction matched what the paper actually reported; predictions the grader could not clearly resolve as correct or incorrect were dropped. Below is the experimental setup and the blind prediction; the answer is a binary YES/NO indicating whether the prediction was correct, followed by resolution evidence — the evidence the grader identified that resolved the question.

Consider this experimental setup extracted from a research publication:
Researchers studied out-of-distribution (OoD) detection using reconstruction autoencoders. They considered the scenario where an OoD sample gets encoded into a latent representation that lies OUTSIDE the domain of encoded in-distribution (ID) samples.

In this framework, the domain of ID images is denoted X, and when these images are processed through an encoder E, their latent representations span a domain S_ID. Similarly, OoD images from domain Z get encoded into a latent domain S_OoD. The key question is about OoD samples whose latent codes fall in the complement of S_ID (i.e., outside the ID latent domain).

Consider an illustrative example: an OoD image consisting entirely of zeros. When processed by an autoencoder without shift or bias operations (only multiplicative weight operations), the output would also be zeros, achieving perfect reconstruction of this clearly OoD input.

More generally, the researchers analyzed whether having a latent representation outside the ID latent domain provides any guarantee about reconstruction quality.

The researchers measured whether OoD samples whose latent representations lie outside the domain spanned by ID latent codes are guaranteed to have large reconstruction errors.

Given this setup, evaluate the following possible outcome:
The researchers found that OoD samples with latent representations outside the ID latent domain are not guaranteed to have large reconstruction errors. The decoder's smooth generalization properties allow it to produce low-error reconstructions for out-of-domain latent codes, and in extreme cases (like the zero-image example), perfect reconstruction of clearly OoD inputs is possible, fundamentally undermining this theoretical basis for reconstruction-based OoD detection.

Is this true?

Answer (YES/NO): YES